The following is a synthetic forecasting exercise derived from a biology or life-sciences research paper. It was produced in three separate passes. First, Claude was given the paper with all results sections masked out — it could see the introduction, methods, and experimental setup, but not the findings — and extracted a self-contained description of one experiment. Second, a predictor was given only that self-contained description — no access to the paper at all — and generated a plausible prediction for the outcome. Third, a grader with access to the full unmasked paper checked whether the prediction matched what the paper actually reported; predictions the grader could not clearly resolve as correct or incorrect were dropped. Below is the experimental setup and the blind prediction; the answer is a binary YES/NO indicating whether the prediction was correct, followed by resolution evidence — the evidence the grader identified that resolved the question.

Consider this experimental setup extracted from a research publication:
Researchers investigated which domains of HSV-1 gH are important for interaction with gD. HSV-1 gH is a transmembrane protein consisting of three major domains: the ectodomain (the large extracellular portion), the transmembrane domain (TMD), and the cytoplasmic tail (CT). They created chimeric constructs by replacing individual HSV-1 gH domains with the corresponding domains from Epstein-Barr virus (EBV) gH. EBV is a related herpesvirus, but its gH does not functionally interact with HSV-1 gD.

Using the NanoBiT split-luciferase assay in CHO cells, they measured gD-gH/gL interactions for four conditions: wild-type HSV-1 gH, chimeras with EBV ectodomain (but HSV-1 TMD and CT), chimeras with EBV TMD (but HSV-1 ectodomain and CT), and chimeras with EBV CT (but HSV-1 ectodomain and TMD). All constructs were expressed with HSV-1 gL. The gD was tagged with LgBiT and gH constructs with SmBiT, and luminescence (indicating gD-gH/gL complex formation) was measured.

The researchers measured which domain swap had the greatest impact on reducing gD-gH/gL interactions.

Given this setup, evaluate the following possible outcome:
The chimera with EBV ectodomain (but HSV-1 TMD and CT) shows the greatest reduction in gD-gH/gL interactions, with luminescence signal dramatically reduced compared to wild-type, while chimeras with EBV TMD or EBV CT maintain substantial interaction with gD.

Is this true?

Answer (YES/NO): NO